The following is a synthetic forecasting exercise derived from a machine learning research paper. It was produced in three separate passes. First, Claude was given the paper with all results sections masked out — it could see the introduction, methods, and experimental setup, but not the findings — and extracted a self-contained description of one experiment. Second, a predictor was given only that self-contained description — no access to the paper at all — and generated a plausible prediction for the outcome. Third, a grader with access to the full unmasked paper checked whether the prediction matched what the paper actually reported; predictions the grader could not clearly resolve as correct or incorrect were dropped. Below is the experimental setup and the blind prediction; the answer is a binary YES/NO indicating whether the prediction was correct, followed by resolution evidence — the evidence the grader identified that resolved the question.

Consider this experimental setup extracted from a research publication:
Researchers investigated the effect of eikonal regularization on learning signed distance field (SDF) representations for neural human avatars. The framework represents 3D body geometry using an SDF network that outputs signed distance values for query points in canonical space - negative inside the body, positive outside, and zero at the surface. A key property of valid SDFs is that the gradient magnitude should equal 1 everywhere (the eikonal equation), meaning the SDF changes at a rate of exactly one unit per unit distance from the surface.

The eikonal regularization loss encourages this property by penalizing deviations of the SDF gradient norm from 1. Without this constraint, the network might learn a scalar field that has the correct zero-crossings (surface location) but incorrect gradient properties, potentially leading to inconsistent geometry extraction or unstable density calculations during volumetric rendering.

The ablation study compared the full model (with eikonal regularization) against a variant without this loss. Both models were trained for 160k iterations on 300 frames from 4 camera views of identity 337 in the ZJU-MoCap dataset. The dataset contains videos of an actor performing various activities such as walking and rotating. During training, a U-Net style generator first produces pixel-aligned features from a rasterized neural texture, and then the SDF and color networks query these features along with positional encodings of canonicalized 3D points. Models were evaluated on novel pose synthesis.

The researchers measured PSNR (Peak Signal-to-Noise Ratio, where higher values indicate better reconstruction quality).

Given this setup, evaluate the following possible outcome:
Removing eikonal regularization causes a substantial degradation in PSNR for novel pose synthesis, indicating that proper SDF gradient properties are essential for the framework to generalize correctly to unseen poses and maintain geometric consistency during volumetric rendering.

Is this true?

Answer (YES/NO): NO